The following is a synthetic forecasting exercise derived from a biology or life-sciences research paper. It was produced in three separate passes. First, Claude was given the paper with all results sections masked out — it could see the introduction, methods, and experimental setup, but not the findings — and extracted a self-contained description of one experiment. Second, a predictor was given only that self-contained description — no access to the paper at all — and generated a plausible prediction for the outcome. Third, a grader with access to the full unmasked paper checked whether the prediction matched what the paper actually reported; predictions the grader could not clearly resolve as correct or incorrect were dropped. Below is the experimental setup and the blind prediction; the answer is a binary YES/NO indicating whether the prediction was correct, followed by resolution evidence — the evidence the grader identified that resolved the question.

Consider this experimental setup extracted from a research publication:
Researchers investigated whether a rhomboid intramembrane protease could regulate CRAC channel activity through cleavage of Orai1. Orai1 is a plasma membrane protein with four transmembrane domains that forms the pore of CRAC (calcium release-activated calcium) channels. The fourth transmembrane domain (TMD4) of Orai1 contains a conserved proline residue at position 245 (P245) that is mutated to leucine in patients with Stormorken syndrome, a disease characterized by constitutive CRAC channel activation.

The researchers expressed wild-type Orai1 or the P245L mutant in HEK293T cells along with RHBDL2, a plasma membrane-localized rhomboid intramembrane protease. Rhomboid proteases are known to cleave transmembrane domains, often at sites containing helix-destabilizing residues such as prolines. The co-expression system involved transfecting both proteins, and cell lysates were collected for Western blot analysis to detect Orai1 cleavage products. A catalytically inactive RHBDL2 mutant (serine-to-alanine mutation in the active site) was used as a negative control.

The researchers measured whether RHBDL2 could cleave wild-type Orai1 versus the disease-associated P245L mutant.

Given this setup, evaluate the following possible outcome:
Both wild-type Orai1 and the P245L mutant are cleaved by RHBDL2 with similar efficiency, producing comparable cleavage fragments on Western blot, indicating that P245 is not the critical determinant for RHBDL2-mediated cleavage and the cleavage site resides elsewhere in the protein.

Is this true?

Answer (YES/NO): NO